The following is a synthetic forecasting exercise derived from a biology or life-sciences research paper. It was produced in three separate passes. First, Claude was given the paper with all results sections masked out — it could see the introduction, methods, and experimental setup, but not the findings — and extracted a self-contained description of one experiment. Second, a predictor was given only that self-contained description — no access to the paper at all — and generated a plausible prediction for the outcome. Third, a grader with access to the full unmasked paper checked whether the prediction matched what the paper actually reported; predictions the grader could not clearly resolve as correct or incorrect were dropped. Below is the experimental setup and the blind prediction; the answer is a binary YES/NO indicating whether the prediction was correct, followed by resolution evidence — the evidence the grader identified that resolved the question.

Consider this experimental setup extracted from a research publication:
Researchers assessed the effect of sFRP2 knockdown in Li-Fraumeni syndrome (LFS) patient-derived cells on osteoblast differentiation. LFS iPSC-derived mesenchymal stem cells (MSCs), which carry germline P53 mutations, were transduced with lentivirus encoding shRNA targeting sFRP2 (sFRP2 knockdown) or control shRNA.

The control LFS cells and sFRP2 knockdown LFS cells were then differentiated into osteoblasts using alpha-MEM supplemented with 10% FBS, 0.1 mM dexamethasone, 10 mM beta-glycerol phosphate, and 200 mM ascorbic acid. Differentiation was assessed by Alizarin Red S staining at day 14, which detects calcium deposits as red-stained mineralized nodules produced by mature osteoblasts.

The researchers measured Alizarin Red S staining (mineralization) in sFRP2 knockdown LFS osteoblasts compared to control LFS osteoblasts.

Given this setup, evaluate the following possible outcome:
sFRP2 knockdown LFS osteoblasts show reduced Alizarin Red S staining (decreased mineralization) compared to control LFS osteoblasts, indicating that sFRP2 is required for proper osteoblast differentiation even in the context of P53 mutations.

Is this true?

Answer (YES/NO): NO